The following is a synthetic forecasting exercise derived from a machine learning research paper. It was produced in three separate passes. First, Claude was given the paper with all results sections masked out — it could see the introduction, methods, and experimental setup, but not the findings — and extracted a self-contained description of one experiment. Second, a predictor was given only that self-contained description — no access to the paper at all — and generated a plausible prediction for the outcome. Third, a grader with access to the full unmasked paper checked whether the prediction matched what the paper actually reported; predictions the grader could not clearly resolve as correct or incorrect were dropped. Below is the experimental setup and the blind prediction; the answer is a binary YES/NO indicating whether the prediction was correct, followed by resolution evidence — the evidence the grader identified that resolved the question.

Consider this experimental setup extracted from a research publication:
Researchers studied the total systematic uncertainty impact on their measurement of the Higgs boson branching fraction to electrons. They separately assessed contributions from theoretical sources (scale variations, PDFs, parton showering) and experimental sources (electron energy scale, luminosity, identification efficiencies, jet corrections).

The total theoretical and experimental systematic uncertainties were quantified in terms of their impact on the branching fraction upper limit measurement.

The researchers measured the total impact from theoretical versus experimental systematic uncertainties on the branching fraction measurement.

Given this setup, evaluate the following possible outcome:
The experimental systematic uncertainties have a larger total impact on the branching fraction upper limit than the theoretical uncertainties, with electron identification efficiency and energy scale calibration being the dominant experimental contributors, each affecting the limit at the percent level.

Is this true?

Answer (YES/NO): NO